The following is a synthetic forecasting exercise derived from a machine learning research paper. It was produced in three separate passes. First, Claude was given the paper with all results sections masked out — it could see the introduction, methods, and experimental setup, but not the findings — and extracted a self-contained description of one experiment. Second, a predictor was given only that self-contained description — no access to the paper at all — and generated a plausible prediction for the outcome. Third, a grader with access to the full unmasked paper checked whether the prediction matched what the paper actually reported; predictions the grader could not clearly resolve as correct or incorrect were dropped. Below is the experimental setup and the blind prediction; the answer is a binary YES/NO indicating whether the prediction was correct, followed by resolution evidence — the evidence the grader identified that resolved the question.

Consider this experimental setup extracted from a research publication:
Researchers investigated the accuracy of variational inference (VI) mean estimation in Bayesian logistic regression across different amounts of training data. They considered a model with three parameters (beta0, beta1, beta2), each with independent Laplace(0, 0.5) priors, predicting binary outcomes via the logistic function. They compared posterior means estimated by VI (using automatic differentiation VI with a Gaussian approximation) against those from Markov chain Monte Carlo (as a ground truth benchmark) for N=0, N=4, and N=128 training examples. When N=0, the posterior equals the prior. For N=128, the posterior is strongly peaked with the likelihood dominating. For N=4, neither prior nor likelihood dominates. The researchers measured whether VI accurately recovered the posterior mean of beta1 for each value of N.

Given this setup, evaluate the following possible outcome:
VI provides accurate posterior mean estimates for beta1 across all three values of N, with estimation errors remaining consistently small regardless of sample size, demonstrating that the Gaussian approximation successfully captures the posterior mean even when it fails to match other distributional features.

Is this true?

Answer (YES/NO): NO